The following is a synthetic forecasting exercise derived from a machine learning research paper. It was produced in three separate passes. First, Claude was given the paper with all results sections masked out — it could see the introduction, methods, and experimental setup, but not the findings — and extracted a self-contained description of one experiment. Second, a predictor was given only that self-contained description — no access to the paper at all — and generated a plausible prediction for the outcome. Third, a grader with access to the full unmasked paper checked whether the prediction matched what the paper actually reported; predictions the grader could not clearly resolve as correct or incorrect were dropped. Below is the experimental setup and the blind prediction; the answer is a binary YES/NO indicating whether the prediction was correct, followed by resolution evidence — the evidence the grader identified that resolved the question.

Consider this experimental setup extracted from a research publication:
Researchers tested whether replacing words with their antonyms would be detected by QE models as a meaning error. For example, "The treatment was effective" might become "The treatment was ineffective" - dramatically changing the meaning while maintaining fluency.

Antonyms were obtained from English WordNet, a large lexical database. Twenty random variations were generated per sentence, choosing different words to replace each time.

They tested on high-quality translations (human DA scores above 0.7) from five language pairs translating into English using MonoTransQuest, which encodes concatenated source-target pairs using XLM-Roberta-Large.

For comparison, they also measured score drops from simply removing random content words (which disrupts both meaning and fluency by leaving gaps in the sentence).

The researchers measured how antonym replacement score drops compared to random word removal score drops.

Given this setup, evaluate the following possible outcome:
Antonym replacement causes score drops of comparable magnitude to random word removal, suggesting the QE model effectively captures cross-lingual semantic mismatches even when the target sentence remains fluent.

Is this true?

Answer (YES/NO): NO